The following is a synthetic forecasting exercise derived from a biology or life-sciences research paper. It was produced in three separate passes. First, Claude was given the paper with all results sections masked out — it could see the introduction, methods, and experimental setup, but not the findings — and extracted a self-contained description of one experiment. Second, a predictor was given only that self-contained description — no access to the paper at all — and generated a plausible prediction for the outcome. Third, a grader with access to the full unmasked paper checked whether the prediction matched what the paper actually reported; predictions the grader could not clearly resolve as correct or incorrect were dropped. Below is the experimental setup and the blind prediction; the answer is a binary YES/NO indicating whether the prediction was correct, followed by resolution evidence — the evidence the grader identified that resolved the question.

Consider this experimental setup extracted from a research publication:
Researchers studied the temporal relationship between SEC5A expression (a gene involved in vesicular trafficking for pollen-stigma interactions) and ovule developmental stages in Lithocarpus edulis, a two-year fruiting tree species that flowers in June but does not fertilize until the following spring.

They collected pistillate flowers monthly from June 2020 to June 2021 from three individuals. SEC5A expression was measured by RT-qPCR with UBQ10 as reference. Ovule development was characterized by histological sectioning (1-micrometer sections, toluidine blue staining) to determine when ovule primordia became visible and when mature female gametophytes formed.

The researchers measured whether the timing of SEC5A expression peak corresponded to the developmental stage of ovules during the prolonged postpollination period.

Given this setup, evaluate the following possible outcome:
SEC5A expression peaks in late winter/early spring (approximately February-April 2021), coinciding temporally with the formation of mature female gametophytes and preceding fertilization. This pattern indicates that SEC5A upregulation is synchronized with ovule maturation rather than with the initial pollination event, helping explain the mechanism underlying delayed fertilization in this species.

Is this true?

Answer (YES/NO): NO